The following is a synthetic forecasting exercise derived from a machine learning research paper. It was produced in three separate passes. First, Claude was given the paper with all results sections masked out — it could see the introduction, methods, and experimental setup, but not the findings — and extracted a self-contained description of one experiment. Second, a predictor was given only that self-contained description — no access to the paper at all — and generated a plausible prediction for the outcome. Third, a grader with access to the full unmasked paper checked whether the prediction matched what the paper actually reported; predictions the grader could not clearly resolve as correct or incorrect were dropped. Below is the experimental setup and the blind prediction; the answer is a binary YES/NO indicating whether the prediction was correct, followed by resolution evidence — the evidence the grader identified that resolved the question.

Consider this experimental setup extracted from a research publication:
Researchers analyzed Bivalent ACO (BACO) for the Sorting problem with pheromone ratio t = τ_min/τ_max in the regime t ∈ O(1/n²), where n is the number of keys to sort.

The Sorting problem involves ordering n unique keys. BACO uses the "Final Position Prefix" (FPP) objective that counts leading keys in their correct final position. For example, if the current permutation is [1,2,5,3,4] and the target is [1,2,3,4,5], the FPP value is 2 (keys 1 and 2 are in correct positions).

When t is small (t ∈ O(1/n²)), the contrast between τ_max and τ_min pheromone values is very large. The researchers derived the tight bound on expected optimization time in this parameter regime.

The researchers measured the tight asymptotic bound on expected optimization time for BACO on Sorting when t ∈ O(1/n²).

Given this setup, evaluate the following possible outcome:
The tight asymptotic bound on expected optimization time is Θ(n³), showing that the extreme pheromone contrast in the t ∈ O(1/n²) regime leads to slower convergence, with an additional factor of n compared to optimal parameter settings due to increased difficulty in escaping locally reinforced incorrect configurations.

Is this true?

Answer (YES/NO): YES